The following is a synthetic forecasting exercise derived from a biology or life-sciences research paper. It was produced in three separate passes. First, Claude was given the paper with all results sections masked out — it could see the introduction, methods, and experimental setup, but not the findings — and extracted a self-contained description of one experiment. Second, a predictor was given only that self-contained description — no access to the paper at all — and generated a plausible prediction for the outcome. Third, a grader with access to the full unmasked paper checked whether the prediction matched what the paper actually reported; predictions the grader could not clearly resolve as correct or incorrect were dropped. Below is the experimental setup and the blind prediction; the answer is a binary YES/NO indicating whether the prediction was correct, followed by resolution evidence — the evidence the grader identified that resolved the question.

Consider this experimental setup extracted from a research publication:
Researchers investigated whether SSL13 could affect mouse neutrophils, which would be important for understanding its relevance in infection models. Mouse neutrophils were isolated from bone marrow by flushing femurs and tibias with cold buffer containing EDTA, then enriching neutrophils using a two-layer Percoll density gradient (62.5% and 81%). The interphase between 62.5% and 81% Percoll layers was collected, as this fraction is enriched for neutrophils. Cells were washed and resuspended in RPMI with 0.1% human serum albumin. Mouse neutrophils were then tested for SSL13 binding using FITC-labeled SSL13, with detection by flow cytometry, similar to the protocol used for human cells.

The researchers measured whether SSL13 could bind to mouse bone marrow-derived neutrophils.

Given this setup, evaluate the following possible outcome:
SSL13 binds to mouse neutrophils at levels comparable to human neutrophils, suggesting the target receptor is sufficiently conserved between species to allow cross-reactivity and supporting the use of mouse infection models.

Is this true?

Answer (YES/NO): NO